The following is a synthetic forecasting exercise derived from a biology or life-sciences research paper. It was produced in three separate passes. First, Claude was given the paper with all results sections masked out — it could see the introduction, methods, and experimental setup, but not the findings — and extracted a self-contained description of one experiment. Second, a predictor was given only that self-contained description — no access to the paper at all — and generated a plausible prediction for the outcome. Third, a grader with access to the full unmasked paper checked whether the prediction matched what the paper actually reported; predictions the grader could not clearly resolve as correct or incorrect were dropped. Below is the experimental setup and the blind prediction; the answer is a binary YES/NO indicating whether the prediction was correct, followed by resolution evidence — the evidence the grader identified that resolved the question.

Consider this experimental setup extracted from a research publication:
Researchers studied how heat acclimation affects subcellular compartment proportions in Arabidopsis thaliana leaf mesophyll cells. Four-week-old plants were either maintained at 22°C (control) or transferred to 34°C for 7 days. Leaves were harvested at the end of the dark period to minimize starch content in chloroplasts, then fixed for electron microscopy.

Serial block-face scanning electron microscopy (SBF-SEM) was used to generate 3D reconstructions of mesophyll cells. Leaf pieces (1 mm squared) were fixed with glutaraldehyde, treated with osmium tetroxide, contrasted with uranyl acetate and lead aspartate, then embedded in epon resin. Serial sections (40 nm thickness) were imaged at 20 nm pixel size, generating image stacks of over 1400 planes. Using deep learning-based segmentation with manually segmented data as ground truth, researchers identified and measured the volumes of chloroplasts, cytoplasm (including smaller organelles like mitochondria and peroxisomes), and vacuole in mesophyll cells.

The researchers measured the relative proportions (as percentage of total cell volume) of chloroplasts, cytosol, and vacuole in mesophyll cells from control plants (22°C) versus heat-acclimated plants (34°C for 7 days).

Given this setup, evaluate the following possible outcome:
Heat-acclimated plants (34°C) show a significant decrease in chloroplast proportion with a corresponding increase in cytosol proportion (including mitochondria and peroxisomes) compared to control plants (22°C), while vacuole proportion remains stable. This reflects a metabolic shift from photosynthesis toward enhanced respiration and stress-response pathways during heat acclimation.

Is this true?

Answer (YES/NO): NO